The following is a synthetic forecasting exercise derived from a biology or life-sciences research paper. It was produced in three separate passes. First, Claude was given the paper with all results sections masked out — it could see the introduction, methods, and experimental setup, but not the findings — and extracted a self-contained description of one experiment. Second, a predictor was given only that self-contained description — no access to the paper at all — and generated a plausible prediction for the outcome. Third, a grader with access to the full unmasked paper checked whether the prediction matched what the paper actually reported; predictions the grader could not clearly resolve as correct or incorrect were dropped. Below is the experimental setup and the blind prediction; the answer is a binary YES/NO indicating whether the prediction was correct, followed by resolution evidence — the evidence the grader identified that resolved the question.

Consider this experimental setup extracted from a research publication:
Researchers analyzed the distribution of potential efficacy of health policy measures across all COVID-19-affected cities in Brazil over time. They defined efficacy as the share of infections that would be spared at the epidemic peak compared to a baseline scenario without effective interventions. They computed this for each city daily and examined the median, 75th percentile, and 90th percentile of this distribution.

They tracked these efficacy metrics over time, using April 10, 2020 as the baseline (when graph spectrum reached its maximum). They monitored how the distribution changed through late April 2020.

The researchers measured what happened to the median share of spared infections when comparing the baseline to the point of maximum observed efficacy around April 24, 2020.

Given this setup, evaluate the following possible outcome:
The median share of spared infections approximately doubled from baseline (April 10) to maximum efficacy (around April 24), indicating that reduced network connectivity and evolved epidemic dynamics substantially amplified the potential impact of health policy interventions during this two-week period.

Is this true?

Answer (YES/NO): NO